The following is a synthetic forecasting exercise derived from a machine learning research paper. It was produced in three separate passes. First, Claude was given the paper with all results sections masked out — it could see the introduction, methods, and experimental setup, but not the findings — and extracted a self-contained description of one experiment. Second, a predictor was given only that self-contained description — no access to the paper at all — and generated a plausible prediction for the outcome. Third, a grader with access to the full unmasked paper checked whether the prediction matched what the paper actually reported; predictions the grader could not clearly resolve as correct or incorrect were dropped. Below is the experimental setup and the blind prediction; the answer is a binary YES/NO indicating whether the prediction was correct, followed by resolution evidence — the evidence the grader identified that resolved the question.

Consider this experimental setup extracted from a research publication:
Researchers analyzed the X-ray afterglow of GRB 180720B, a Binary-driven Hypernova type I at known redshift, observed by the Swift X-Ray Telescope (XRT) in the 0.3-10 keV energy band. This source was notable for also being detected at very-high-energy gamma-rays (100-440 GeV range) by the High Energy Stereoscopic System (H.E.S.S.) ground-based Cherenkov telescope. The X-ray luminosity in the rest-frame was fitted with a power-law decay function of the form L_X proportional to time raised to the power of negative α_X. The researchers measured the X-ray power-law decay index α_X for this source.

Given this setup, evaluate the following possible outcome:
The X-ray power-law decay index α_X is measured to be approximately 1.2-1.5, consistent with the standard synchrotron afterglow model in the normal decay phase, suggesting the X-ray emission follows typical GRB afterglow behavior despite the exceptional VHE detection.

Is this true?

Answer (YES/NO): YES